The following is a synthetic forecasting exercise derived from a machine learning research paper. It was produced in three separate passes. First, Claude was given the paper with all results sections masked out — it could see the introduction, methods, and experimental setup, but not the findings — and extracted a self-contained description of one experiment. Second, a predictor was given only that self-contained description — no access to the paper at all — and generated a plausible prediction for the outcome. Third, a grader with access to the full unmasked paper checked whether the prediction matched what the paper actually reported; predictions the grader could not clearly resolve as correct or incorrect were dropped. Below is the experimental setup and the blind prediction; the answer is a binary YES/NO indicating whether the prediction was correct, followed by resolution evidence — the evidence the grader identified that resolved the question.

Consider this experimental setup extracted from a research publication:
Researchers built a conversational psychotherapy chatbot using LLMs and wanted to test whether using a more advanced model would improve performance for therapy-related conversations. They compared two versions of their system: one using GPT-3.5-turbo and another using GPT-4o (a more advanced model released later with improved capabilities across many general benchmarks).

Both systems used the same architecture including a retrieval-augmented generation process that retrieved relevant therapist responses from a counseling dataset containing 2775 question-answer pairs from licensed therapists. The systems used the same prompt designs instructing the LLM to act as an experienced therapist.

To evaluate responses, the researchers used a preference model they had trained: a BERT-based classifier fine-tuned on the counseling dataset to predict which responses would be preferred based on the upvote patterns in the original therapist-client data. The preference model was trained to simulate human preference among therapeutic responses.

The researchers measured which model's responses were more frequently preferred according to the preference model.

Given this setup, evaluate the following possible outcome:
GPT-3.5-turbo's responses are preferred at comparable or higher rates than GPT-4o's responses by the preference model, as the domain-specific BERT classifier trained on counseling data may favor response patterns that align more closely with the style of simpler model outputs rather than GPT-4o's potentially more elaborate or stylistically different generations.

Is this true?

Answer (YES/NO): YES